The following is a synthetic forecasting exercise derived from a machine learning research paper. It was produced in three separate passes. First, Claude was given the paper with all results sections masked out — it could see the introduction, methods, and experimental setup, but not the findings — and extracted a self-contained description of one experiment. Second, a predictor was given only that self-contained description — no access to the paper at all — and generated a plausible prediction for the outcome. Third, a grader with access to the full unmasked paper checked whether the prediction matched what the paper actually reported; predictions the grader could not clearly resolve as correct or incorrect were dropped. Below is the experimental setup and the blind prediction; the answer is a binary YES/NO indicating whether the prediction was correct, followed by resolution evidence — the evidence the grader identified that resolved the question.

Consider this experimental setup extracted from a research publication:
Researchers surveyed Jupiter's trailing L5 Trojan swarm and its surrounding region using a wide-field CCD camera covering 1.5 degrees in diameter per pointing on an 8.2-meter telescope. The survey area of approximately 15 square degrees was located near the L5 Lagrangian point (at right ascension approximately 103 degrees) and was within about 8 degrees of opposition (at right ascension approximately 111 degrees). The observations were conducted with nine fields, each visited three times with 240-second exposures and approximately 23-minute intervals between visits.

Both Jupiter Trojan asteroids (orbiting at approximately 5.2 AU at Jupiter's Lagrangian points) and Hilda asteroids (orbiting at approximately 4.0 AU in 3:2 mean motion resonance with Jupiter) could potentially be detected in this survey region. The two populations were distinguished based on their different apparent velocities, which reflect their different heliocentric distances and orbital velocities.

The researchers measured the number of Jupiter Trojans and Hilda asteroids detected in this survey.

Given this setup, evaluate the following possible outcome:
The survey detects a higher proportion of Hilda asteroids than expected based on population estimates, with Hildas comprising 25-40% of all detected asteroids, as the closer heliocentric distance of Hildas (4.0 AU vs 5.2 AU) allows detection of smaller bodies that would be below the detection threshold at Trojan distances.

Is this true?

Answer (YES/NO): YES